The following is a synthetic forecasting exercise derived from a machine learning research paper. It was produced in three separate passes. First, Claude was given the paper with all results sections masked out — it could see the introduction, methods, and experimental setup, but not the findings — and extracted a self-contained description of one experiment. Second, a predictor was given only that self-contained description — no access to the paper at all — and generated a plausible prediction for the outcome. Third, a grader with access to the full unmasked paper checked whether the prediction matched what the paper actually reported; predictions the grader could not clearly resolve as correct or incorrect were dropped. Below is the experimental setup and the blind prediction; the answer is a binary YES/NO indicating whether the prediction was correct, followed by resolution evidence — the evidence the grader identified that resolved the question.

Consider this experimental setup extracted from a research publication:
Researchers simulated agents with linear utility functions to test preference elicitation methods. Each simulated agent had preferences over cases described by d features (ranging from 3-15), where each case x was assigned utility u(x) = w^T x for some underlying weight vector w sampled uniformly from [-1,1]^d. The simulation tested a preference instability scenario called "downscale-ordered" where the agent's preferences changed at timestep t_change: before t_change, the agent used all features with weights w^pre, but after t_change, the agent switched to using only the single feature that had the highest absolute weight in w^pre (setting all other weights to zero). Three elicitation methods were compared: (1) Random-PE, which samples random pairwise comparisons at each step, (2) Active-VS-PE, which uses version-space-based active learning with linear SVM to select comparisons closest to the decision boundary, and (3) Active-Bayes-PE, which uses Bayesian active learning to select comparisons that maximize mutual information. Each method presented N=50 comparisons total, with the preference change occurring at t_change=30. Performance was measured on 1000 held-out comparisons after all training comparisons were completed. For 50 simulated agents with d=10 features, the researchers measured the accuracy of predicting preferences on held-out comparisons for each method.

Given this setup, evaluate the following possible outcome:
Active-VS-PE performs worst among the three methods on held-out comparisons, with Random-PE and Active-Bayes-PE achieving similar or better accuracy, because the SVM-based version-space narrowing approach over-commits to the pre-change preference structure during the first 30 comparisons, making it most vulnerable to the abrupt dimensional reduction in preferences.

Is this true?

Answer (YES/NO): NO